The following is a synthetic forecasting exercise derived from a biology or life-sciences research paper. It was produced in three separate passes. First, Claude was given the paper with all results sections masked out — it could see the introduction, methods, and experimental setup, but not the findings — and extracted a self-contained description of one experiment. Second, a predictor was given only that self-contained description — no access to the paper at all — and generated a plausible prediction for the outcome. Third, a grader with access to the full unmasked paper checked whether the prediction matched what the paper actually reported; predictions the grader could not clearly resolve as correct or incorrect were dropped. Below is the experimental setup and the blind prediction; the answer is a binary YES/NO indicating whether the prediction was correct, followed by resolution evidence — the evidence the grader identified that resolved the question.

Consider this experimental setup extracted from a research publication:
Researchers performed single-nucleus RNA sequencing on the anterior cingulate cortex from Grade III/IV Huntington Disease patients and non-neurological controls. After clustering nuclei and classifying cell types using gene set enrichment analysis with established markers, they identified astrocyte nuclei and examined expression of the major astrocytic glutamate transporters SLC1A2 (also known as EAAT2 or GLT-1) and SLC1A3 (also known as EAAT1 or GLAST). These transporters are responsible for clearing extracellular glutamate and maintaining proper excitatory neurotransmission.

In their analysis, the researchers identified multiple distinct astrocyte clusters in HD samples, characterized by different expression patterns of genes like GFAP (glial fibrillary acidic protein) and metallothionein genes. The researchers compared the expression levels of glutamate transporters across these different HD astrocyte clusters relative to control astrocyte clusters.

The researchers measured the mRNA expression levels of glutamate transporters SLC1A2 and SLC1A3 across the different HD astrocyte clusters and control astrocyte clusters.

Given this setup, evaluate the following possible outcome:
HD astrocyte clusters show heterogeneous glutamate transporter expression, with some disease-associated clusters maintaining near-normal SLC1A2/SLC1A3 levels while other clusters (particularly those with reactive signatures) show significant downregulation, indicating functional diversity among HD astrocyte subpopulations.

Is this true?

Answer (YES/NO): YES